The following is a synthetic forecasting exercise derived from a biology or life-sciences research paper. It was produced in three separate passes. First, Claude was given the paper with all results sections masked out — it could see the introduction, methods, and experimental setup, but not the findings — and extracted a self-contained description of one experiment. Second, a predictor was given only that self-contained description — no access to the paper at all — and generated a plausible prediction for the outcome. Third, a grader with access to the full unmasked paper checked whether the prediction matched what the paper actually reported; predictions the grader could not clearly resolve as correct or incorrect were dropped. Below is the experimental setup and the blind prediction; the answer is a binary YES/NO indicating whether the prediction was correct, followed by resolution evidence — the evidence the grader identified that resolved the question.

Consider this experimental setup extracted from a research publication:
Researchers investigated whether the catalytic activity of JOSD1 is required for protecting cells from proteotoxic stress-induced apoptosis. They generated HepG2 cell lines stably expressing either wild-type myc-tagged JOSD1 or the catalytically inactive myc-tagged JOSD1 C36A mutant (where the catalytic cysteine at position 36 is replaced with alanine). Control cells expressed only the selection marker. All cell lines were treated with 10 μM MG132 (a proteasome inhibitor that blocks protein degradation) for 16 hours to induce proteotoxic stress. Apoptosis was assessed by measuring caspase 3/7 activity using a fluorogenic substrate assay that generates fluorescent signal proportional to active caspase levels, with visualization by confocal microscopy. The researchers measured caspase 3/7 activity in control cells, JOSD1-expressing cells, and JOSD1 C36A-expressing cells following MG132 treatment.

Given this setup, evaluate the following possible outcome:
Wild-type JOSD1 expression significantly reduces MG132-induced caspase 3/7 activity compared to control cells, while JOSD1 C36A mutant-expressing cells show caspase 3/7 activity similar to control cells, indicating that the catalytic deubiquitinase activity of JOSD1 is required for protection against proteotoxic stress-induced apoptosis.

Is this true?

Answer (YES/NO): YES